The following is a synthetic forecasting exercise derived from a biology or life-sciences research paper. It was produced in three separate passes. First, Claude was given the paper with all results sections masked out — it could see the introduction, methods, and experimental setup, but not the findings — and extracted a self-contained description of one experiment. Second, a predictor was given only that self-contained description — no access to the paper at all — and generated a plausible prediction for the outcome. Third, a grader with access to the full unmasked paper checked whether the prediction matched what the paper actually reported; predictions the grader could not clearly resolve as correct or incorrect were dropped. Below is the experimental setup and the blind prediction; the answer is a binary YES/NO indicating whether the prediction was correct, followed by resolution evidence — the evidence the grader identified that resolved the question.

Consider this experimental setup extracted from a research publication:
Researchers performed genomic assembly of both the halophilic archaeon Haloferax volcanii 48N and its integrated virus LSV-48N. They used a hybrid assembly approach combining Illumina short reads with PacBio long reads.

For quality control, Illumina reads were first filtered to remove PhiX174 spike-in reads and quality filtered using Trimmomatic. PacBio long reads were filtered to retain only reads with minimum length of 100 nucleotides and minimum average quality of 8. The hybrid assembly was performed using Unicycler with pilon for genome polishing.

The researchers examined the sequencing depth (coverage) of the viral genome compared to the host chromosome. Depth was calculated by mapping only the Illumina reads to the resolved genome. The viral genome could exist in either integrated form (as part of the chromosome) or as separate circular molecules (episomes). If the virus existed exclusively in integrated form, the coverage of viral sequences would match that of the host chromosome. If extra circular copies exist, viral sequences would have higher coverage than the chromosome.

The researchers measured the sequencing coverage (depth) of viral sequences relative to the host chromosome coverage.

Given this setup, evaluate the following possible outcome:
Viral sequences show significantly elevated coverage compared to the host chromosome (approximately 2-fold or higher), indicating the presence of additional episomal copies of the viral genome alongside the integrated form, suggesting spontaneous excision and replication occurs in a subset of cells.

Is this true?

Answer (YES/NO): YES